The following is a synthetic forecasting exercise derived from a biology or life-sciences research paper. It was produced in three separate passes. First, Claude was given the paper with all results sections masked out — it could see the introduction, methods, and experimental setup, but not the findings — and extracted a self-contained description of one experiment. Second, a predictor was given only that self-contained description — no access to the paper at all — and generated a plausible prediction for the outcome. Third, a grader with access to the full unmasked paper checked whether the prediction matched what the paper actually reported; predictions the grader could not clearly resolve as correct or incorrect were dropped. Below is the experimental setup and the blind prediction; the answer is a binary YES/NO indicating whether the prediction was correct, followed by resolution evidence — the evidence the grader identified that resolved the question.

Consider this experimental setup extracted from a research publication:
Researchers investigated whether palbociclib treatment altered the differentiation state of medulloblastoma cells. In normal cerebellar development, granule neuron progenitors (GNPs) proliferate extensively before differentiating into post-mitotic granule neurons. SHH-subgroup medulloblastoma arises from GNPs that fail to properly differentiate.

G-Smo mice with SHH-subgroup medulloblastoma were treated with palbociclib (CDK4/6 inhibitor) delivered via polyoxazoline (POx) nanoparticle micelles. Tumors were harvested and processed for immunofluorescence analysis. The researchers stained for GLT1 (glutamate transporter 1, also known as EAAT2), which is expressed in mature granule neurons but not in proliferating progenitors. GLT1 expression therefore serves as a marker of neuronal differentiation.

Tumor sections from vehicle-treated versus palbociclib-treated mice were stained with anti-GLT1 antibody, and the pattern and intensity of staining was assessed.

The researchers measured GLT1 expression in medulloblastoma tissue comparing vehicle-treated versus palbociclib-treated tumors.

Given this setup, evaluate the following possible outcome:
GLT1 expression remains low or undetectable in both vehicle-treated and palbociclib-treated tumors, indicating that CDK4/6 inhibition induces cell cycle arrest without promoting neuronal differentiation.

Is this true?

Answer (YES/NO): NO